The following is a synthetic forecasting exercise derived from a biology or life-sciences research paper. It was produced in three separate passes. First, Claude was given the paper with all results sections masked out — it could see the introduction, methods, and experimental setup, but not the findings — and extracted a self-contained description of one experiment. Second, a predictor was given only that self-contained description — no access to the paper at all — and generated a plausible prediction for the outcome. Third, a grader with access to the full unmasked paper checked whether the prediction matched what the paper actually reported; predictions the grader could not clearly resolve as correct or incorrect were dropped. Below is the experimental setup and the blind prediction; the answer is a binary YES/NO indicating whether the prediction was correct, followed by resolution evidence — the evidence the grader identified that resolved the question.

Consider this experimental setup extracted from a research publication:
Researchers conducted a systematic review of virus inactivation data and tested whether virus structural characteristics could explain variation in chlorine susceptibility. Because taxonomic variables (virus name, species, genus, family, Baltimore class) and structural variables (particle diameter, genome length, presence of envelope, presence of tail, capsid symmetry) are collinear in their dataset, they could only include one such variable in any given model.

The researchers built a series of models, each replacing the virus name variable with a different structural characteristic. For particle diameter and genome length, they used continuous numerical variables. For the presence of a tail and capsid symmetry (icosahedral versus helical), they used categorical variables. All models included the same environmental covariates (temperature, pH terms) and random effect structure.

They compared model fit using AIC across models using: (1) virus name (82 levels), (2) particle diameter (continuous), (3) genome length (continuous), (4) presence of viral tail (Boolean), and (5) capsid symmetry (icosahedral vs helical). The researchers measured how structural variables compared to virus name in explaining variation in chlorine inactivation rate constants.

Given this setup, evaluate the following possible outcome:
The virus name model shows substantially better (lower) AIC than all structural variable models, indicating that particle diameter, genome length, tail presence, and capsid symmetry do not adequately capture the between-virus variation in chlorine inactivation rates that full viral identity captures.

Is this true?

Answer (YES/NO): YES